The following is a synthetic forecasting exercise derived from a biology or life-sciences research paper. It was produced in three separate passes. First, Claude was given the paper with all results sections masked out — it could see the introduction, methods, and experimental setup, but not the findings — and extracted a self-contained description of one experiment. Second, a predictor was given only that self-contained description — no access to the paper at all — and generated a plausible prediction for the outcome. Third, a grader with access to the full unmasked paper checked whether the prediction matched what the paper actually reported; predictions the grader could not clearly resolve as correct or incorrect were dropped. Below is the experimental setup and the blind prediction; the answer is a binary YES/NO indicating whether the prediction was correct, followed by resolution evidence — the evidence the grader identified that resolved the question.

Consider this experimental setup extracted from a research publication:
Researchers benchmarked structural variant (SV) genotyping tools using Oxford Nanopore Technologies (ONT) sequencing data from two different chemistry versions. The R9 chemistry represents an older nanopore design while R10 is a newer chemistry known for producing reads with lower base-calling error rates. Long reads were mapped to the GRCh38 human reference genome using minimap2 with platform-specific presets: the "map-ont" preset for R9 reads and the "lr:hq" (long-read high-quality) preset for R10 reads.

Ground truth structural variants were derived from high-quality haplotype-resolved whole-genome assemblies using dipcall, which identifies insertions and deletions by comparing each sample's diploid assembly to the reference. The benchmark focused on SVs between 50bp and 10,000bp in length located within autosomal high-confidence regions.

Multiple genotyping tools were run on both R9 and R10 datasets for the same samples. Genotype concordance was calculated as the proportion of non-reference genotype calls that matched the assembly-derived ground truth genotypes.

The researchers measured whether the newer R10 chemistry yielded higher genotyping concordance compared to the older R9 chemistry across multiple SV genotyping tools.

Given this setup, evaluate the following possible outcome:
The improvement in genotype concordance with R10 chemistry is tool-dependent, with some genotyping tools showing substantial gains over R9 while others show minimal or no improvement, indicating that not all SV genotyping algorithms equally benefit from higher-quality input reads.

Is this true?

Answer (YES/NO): YES